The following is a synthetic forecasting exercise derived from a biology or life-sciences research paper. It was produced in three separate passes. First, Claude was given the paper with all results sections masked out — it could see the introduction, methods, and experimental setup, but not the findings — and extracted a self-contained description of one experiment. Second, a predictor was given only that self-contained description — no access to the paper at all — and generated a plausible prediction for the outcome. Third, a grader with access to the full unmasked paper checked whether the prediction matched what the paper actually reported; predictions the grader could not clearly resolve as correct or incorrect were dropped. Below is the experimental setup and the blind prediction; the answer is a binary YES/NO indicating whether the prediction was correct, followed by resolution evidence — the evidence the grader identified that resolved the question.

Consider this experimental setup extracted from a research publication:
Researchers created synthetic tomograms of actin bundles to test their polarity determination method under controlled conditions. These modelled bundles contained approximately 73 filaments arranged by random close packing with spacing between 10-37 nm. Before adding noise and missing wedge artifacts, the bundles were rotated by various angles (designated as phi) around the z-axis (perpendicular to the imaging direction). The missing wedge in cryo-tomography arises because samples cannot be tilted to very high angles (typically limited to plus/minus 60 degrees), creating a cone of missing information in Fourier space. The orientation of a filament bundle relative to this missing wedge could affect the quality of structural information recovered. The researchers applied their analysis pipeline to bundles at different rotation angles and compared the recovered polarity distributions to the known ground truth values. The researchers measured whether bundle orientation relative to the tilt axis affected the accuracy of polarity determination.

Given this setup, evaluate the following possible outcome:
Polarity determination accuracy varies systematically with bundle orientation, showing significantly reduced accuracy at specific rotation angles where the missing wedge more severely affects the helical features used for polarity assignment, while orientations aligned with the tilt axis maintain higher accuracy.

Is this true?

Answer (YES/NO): NO